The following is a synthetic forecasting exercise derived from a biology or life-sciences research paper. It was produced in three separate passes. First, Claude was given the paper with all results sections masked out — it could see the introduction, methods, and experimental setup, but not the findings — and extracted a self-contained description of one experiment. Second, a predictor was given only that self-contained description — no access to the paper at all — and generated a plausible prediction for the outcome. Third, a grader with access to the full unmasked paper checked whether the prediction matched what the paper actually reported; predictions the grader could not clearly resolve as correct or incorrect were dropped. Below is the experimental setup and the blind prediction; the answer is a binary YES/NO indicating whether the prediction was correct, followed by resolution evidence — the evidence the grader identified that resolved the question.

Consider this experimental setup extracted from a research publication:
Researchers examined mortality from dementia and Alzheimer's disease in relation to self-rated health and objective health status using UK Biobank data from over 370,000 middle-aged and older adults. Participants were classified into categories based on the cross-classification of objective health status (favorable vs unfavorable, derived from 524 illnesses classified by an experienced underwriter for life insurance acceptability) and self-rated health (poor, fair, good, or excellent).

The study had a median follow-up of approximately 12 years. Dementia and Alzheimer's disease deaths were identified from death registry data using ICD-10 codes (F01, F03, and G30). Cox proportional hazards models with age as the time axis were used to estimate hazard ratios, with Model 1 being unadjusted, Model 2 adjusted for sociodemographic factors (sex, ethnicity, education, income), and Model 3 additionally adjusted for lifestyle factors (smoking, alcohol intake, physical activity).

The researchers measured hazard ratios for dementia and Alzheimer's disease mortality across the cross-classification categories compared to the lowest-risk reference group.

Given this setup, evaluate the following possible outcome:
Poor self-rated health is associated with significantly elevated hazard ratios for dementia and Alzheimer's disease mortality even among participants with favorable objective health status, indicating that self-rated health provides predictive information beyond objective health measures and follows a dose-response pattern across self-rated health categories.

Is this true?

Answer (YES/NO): NO